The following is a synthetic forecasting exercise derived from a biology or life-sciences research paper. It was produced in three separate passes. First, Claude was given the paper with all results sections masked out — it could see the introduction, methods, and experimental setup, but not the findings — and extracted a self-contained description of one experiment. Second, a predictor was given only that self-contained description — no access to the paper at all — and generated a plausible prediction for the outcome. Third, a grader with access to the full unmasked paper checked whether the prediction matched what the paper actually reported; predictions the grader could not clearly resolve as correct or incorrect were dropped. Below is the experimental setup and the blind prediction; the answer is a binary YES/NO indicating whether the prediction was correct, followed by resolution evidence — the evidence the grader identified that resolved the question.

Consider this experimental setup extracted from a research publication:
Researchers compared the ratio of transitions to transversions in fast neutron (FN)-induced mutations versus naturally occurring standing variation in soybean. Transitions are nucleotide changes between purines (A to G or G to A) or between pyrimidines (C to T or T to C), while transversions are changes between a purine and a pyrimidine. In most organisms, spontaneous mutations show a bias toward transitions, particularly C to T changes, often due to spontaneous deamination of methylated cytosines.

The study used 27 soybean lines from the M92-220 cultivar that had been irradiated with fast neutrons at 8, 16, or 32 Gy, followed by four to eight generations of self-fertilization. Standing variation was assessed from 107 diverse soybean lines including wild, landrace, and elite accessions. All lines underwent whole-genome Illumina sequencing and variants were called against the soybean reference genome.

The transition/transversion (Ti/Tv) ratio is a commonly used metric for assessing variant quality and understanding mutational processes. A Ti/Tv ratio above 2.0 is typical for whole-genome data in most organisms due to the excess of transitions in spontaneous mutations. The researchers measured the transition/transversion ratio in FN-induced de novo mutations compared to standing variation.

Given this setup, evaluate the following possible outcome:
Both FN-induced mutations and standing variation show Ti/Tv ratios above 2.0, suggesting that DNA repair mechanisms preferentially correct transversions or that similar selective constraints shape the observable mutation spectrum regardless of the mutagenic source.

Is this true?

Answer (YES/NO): NO